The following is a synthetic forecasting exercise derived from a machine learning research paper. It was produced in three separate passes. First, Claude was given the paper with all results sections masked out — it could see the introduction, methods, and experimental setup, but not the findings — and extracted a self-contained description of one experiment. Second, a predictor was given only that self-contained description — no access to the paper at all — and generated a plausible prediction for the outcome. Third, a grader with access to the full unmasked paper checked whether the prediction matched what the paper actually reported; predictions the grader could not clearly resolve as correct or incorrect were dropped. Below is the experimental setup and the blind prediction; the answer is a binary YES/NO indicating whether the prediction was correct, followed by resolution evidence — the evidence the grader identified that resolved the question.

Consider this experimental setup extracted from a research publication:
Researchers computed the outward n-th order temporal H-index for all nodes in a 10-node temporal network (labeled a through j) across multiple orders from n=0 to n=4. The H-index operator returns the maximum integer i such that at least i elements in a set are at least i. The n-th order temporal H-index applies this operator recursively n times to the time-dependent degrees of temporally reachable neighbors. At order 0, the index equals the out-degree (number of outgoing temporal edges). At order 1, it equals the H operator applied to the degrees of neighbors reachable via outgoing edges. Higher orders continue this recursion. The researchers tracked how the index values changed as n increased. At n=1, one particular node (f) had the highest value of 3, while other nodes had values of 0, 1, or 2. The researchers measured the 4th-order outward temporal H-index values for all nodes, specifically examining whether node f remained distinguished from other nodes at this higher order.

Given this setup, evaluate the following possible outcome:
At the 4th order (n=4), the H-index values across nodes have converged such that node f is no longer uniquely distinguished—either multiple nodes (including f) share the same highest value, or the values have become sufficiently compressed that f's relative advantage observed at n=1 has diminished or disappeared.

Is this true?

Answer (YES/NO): NO